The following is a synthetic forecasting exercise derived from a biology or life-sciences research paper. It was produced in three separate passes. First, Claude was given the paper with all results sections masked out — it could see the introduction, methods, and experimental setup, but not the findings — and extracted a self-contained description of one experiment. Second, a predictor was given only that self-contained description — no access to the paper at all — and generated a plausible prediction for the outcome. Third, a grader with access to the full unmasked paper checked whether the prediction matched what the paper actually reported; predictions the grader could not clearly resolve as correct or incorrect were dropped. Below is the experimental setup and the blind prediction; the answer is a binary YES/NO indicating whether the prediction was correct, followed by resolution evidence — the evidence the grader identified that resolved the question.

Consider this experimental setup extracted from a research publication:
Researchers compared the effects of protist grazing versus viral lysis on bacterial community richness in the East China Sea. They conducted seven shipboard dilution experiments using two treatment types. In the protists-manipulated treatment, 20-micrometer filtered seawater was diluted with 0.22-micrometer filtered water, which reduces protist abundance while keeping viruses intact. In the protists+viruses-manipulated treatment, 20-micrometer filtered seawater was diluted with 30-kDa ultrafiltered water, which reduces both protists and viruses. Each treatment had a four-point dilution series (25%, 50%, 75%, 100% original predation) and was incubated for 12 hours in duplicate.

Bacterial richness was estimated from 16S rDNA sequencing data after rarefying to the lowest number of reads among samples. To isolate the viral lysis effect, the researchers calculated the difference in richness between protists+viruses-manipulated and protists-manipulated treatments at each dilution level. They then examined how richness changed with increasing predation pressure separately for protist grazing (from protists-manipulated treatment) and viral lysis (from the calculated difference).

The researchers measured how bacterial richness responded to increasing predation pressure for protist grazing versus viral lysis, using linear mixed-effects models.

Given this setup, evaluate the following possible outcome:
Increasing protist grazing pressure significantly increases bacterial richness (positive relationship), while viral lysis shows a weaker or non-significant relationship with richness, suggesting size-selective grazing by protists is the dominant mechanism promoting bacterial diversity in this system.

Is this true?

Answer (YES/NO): NO